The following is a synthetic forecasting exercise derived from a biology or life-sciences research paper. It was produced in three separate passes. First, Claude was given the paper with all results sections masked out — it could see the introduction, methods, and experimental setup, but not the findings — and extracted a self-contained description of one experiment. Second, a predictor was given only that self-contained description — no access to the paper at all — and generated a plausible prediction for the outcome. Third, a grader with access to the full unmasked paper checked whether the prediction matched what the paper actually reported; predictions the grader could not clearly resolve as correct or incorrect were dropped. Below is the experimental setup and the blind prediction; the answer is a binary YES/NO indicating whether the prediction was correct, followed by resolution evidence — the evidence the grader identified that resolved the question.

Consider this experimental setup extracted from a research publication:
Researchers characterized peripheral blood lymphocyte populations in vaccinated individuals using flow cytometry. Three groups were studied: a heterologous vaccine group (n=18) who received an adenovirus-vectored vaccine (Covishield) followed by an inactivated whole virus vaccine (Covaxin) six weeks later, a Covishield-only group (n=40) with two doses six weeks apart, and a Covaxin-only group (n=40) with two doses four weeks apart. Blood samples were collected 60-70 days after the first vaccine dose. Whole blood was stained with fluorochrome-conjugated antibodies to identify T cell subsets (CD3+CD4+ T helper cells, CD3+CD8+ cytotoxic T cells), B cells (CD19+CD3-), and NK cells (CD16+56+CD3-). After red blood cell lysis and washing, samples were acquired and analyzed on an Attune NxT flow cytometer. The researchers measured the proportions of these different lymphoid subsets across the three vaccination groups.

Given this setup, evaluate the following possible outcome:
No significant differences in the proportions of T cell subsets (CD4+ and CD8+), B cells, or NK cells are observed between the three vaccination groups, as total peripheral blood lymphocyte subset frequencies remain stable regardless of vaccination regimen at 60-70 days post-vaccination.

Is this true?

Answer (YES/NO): NO